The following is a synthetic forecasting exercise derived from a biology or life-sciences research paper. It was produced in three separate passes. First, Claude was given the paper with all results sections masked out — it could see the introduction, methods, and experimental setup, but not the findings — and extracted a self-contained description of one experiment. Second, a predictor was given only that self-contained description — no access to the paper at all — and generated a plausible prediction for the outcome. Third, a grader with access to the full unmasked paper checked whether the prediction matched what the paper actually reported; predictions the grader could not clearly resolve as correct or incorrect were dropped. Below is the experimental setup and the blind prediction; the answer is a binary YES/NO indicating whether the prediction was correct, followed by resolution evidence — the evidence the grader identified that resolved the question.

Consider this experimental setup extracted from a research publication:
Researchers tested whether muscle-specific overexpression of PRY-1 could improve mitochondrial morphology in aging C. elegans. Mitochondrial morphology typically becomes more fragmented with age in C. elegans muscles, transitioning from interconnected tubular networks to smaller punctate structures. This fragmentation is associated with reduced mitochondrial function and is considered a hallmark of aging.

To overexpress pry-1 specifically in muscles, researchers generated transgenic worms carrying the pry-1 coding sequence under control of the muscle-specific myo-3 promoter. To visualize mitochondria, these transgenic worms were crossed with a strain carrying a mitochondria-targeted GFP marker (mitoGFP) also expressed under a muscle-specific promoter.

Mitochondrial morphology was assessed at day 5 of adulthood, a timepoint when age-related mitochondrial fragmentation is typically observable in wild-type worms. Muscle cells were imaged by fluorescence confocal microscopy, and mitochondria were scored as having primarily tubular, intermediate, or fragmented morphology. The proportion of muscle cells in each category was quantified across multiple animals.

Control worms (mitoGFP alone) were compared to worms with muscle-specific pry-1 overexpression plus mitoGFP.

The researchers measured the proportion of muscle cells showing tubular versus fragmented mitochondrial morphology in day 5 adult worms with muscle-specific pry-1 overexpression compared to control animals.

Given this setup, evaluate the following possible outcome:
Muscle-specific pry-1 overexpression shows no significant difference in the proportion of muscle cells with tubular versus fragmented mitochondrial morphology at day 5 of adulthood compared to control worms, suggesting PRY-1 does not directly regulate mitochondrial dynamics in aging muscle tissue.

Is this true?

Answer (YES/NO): NO